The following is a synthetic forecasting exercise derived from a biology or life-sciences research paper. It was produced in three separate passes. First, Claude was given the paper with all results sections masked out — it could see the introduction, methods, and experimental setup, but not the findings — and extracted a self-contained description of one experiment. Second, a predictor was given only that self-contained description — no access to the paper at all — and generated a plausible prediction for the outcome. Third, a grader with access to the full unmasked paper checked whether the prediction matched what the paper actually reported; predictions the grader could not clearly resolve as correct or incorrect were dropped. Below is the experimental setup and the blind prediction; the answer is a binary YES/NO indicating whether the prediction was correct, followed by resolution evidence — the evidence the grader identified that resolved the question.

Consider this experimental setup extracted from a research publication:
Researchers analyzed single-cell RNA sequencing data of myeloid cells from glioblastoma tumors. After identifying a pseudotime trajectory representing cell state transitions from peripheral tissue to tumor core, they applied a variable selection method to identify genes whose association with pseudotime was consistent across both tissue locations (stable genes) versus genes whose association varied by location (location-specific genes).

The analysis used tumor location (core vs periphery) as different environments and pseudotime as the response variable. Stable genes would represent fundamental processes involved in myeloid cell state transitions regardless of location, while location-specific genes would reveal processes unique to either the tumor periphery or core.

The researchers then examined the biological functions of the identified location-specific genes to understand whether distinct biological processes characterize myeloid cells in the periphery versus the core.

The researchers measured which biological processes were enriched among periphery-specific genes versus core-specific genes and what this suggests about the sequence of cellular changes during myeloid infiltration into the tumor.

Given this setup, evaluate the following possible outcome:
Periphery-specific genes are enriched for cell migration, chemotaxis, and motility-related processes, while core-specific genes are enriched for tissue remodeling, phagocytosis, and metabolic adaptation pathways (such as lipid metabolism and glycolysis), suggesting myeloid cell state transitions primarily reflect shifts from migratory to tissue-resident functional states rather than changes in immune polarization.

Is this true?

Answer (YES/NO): NO